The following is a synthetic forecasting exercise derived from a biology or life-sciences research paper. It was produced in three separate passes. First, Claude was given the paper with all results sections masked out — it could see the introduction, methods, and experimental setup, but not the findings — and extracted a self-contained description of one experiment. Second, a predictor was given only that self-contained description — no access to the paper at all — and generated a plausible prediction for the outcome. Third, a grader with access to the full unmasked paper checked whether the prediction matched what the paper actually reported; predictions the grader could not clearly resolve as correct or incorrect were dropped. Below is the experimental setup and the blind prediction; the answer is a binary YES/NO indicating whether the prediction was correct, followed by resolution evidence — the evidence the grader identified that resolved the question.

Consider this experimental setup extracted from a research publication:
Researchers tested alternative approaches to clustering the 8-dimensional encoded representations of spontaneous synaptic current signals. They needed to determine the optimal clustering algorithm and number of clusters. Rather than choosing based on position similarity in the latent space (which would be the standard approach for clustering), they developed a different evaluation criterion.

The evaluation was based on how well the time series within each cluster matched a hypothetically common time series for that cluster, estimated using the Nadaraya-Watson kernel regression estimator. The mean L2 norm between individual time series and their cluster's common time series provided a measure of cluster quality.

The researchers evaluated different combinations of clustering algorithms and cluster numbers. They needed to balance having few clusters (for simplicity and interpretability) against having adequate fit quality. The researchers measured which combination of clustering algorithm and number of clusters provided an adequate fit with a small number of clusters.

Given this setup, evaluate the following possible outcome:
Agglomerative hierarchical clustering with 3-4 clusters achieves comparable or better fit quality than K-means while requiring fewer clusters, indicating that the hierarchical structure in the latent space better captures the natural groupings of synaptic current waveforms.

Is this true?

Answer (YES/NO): NO